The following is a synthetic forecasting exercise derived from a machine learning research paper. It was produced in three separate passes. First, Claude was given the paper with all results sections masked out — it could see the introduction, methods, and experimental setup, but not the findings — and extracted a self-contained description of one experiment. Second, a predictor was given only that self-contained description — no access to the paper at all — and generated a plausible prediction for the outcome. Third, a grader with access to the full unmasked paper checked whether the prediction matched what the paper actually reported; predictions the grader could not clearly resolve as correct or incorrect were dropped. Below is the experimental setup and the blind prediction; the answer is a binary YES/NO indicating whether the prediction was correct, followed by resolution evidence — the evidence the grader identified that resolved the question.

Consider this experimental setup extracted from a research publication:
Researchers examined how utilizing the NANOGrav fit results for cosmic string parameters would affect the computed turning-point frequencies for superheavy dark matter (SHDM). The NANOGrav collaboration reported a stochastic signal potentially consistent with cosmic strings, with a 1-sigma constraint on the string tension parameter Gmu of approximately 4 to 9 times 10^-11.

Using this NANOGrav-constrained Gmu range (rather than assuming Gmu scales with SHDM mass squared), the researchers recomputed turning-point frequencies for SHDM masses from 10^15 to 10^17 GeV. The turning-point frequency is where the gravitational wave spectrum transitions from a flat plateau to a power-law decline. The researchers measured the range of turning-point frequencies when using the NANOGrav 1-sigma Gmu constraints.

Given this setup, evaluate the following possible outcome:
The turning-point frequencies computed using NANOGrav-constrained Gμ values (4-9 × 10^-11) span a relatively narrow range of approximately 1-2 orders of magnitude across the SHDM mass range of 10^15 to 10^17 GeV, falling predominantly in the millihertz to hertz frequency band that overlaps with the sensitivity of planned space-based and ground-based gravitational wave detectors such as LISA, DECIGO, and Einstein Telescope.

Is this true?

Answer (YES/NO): NO